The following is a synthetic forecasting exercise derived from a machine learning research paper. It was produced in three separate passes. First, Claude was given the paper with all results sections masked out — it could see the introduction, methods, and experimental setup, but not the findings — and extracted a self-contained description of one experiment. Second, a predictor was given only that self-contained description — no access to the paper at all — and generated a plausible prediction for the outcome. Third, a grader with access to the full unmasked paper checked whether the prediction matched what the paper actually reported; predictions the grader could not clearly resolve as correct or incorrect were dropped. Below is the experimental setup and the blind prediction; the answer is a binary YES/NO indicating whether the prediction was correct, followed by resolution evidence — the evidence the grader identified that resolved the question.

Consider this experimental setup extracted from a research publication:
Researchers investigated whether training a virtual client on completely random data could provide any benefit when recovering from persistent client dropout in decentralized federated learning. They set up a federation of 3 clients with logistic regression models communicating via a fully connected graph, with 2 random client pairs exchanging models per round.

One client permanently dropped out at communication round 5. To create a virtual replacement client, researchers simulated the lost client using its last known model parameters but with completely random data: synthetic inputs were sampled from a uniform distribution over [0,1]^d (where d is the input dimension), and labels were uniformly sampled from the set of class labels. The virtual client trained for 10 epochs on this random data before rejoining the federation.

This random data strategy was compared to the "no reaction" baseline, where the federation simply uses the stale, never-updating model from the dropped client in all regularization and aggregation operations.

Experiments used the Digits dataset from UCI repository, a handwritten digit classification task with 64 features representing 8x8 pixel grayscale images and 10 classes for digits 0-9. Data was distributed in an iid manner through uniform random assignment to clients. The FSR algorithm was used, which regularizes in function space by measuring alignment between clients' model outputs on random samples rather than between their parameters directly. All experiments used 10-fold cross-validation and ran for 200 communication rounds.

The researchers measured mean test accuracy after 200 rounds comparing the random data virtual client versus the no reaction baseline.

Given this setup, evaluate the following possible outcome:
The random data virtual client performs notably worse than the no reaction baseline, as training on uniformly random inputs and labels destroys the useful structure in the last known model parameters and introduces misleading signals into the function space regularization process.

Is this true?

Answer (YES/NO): NO